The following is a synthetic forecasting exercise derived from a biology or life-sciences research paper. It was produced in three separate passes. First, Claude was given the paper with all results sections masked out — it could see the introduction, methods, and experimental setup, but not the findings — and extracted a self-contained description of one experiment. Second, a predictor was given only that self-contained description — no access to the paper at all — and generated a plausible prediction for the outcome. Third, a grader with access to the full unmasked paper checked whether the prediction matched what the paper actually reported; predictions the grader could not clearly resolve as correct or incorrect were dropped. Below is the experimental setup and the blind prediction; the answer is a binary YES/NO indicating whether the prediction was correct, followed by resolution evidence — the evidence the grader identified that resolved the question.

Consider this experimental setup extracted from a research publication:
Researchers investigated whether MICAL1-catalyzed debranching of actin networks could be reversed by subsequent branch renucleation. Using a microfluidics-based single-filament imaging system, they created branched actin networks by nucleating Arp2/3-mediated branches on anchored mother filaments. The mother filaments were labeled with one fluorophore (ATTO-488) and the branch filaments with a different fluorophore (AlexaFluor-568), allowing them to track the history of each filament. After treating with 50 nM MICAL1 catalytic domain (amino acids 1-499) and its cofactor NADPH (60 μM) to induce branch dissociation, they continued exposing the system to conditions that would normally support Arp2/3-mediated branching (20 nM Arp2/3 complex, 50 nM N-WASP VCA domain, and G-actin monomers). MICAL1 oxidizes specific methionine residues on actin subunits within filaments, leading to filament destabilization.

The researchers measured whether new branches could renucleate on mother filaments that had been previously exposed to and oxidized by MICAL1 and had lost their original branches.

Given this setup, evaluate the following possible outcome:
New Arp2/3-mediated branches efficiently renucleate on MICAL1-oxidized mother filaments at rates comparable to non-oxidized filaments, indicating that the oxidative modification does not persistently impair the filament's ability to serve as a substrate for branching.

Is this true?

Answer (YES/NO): NO